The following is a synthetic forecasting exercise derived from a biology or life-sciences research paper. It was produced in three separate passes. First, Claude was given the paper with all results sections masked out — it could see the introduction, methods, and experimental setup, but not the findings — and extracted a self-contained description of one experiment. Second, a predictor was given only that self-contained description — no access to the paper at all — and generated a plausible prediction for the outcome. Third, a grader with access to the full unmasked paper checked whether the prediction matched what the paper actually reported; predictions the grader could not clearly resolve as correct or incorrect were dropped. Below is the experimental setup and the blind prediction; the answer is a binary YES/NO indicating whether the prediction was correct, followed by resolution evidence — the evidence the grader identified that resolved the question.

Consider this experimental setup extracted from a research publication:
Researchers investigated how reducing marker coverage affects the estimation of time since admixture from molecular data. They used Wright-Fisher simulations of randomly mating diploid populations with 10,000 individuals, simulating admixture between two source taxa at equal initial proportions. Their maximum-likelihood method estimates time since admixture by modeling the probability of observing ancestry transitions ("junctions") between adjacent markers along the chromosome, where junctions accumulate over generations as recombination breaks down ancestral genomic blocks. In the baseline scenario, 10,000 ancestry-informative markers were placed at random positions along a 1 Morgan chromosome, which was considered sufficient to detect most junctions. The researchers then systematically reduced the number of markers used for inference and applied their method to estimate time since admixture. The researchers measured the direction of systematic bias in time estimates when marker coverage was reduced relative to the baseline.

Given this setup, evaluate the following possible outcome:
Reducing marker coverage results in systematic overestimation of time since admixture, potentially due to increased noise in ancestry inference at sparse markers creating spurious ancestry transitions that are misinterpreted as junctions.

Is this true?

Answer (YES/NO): YES